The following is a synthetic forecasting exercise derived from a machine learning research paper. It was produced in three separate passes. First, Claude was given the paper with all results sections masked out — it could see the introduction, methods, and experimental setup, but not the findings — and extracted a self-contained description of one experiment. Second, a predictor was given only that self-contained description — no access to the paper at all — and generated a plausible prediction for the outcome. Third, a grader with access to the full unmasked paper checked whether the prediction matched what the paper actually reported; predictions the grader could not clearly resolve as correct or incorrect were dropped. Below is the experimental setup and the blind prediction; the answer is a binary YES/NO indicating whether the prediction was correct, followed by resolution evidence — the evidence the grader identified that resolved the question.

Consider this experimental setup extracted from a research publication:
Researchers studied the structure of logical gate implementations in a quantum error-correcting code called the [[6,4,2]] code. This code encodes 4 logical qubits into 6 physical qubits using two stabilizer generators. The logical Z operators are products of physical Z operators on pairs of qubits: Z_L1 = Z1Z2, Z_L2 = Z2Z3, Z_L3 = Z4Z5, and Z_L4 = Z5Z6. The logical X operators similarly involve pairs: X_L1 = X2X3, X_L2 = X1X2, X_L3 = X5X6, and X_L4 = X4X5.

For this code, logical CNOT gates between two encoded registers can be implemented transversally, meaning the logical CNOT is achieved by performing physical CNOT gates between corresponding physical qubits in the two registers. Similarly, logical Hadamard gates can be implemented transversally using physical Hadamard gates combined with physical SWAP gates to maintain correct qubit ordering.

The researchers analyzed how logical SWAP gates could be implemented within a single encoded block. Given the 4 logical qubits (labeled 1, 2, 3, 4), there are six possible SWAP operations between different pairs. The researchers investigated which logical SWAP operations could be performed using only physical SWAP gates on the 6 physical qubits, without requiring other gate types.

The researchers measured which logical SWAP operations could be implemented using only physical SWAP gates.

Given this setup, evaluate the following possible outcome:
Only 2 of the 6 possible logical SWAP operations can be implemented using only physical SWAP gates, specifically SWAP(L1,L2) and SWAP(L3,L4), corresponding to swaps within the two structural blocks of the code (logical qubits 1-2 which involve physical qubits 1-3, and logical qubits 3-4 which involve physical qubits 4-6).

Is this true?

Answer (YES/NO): NO